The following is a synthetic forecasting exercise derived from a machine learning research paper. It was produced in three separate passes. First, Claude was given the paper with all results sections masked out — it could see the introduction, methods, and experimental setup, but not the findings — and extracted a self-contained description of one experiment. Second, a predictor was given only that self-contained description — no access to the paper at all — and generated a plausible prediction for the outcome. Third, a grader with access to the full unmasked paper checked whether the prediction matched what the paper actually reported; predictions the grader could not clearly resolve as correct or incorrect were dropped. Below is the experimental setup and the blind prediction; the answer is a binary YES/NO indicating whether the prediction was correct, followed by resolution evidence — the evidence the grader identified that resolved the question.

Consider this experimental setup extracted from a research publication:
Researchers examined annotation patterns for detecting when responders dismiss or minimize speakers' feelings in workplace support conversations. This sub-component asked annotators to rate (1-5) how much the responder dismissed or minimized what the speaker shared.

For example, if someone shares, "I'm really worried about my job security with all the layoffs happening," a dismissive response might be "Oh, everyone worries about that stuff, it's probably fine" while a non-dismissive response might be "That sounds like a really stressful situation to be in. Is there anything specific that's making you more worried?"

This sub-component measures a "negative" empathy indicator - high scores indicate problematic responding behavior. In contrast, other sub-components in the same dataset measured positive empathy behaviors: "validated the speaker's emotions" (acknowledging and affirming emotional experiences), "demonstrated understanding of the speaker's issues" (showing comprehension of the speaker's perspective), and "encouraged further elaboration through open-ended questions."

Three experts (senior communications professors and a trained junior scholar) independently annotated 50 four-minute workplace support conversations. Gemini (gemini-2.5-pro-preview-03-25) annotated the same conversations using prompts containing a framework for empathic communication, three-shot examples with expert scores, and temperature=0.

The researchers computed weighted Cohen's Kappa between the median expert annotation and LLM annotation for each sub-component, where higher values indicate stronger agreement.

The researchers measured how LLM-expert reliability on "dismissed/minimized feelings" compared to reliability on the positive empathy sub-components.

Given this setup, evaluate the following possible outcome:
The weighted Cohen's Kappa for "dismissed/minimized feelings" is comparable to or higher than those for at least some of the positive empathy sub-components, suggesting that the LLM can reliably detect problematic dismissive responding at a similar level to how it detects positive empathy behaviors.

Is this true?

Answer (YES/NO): NO